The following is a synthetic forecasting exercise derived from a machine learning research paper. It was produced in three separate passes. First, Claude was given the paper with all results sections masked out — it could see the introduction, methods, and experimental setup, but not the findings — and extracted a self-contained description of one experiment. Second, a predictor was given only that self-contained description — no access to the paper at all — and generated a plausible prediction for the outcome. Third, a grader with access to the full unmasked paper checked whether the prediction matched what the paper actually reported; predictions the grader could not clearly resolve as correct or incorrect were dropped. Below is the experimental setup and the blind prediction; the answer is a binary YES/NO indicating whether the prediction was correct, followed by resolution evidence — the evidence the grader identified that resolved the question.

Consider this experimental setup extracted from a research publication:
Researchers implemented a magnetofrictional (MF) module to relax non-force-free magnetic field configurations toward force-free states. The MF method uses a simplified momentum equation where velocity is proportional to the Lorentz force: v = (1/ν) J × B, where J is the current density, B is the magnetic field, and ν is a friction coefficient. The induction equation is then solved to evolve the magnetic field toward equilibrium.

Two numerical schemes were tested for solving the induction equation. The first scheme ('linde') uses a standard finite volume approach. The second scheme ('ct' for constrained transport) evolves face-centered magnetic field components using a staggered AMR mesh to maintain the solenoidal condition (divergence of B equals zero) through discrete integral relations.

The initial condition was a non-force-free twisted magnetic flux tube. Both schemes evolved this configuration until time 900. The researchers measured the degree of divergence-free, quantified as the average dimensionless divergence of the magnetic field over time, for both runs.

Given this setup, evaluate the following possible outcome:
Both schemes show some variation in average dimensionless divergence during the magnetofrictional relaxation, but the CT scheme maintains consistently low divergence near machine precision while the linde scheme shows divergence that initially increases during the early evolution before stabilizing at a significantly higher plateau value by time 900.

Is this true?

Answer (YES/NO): NO